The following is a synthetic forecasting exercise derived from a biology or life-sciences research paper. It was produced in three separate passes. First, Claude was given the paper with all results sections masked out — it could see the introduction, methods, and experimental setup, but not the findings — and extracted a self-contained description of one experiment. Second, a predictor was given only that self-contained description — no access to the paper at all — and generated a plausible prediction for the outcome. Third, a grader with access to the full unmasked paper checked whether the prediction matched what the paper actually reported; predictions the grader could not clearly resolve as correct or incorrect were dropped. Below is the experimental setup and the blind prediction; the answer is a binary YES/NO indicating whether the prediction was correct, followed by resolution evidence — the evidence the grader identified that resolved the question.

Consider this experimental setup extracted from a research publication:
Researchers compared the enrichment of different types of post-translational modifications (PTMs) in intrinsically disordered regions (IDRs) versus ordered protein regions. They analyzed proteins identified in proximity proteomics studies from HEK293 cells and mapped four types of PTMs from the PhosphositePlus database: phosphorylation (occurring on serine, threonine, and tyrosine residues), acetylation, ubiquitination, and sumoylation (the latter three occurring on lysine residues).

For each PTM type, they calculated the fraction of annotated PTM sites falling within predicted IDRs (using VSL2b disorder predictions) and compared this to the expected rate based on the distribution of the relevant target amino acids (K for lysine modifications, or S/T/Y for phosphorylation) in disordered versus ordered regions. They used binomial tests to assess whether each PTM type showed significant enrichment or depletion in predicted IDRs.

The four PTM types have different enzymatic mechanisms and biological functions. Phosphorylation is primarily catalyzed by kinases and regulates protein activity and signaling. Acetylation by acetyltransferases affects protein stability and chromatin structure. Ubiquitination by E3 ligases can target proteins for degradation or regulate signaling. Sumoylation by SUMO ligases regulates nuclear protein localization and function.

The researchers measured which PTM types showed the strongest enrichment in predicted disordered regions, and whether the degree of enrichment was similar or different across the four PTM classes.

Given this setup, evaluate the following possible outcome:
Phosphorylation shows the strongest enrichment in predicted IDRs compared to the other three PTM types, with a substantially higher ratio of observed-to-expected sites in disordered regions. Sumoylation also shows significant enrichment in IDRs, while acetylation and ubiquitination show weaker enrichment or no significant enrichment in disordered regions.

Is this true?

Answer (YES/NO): NO